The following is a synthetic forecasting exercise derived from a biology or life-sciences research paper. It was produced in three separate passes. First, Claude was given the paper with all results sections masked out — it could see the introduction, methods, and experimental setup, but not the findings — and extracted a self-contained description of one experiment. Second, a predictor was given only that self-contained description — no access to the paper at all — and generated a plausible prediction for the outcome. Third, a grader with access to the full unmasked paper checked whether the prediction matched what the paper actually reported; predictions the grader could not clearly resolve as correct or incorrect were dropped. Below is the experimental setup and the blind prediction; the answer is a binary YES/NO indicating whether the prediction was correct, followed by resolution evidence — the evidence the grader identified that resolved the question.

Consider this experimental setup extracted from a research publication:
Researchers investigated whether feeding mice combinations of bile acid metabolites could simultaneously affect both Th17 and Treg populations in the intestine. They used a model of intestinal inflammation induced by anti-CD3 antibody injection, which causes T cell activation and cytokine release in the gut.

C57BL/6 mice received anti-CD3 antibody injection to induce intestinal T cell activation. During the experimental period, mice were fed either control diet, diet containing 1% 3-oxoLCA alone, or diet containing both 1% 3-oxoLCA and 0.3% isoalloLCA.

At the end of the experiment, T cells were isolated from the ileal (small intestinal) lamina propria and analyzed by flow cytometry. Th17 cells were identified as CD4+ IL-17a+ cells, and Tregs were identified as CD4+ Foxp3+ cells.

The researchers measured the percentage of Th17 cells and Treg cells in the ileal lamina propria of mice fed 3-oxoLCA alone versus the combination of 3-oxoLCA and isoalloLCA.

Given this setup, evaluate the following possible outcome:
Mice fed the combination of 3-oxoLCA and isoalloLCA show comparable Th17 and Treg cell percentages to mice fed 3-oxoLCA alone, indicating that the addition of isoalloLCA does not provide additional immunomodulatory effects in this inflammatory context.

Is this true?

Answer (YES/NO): NO